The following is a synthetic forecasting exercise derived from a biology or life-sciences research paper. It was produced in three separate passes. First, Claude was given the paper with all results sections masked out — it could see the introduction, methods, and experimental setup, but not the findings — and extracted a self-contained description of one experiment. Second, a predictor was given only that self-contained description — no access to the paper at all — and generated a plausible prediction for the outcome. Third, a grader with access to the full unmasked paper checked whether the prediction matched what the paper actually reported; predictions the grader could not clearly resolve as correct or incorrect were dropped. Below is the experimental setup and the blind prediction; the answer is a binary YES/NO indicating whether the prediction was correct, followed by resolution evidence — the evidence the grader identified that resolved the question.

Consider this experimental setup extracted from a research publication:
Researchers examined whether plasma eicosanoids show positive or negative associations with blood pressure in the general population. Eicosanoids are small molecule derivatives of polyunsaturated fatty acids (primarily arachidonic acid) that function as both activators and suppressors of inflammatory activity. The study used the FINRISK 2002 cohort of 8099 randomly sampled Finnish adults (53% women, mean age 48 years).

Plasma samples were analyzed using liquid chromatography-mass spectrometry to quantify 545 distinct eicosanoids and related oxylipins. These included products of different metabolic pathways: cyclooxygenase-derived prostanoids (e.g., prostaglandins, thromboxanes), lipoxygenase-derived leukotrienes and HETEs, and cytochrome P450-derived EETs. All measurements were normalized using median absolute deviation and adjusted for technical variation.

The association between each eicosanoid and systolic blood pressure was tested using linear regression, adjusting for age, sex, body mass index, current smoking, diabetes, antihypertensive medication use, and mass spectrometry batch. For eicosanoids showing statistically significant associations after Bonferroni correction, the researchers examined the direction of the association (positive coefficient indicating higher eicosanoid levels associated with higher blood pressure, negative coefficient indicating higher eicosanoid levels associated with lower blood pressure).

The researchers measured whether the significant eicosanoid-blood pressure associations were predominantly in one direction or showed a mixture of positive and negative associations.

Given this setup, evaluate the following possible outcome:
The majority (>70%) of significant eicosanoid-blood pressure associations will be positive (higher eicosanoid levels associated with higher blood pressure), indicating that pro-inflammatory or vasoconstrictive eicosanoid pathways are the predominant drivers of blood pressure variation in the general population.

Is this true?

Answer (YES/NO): YES